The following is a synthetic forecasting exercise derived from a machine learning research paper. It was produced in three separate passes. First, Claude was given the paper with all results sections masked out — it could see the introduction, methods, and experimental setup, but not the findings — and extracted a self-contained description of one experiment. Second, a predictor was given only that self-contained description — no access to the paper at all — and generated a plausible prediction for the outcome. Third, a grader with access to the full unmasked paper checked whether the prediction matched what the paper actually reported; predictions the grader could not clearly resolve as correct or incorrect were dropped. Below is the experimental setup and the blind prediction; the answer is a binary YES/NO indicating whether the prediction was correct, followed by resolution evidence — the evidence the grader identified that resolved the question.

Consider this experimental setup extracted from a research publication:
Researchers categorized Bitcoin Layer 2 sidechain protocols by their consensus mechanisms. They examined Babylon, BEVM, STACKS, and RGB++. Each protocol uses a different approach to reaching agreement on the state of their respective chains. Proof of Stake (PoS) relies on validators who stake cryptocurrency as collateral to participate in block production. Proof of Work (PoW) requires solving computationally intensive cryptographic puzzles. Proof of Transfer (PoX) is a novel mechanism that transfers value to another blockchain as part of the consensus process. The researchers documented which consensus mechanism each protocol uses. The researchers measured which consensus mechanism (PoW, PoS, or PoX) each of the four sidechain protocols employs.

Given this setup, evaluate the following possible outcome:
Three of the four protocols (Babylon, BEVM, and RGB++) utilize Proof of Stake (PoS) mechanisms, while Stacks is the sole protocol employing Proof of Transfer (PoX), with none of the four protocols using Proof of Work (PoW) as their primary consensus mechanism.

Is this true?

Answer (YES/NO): NO